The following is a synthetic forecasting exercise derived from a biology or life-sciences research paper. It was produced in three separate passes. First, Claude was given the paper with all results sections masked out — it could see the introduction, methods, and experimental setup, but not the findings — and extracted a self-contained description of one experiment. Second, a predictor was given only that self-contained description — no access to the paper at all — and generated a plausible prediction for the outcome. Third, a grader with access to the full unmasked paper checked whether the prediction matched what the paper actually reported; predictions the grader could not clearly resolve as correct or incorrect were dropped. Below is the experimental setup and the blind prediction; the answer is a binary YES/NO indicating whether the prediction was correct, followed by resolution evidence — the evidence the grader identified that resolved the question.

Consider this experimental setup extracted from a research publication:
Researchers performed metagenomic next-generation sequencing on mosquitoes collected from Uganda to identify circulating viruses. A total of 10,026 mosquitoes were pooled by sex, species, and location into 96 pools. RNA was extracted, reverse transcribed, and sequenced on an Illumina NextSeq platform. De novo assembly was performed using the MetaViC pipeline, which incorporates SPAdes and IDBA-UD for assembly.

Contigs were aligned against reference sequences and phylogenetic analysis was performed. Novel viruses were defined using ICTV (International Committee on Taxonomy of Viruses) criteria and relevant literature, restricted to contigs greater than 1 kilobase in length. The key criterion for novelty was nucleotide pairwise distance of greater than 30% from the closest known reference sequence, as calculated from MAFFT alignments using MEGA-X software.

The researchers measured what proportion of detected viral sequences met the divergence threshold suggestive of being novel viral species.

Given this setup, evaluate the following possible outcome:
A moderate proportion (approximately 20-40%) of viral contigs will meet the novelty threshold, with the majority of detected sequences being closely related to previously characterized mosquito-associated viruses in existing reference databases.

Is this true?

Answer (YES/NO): NO